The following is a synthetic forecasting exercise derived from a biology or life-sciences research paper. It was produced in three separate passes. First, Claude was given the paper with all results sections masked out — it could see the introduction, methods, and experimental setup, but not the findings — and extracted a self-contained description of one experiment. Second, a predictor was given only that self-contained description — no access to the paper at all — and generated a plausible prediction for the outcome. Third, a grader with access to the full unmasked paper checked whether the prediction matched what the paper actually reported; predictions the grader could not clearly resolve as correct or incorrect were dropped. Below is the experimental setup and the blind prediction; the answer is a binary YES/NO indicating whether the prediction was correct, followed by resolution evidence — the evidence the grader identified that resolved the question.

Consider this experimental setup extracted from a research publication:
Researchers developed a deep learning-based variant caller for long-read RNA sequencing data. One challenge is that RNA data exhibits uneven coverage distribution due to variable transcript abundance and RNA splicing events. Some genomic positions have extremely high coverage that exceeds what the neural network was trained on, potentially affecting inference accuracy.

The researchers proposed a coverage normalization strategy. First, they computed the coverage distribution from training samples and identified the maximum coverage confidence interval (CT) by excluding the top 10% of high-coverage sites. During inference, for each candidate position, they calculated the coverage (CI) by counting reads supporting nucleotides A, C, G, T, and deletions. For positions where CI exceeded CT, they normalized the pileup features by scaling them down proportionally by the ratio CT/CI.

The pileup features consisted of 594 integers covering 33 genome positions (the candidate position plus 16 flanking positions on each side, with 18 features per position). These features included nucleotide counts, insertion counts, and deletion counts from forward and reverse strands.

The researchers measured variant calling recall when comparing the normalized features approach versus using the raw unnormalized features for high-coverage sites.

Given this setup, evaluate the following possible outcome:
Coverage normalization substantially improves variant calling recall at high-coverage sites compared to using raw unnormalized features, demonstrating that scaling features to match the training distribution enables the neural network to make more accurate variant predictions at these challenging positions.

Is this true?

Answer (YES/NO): NO